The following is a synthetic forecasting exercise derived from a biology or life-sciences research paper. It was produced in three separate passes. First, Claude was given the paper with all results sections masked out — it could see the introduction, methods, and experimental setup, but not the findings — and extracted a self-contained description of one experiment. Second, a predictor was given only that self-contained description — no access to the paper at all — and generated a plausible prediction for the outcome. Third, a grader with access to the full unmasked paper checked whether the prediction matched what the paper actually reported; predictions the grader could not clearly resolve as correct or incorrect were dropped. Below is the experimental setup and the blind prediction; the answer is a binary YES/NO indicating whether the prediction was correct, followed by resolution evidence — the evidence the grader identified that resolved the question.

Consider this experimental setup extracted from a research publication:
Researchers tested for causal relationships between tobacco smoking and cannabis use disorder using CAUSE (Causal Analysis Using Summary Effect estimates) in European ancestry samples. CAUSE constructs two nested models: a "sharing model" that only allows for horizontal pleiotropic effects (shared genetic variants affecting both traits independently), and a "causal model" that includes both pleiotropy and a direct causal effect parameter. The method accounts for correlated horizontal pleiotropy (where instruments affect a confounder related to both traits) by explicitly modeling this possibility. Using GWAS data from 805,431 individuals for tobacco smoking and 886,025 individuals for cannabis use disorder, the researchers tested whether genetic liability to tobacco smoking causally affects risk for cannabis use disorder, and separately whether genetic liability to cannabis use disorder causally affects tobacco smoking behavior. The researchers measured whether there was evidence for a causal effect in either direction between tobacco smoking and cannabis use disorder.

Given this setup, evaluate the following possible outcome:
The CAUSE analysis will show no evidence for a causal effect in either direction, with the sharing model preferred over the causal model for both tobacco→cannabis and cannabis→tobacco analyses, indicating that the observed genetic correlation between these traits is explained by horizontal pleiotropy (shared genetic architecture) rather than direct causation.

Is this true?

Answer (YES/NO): NO